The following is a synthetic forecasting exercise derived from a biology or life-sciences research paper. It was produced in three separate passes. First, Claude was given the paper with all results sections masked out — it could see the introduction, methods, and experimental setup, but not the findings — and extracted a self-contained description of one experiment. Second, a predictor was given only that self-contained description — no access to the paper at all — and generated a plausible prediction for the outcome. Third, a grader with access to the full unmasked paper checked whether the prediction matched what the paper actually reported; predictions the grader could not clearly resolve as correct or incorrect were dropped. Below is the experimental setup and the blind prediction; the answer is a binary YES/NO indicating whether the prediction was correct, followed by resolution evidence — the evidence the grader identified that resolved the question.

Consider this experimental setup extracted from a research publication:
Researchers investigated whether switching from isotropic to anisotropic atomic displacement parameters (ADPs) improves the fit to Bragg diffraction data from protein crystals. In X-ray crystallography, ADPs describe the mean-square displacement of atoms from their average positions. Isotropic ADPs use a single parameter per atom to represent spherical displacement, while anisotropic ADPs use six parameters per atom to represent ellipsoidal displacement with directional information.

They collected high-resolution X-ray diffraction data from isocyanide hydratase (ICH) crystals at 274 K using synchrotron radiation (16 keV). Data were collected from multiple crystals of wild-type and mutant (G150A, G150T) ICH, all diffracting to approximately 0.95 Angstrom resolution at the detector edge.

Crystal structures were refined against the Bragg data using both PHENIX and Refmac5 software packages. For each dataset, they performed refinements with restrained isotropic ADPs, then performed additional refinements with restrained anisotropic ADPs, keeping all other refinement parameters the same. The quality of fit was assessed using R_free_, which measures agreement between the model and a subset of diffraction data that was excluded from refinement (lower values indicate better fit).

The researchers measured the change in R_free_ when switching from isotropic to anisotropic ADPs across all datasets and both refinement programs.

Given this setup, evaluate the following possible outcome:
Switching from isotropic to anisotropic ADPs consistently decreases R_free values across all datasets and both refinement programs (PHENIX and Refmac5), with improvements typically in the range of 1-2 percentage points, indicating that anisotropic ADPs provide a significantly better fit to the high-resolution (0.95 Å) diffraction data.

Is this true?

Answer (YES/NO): NO